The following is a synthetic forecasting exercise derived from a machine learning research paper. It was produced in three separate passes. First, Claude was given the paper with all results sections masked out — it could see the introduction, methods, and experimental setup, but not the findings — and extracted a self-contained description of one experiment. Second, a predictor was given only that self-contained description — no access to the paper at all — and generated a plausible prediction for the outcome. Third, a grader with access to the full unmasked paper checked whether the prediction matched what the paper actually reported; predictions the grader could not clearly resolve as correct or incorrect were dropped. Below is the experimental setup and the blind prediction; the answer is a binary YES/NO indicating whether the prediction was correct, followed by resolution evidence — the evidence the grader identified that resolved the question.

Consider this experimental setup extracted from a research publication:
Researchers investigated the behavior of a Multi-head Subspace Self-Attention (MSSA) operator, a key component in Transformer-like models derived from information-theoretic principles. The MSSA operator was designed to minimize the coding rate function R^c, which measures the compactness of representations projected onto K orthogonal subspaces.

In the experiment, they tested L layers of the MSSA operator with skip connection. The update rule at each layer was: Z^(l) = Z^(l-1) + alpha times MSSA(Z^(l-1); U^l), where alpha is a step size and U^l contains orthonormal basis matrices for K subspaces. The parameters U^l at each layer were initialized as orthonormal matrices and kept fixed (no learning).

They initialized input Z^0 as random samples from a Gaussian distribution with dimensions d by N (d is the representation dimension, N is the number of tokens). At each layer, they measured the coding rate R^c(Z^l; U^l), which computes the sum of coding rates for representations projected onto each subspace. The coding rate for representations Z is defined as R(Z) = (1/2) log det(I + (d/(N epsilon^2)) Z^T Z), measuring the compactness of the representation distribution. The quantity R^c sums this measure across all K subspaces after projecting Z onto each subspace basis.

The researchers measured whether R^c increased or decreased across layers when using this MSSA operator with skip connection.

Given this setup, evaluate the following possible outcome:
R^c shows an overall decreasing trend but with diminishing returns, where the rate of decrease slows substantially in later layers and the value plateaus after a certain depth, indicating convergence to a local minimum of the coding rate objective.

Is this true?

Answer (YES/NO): NO